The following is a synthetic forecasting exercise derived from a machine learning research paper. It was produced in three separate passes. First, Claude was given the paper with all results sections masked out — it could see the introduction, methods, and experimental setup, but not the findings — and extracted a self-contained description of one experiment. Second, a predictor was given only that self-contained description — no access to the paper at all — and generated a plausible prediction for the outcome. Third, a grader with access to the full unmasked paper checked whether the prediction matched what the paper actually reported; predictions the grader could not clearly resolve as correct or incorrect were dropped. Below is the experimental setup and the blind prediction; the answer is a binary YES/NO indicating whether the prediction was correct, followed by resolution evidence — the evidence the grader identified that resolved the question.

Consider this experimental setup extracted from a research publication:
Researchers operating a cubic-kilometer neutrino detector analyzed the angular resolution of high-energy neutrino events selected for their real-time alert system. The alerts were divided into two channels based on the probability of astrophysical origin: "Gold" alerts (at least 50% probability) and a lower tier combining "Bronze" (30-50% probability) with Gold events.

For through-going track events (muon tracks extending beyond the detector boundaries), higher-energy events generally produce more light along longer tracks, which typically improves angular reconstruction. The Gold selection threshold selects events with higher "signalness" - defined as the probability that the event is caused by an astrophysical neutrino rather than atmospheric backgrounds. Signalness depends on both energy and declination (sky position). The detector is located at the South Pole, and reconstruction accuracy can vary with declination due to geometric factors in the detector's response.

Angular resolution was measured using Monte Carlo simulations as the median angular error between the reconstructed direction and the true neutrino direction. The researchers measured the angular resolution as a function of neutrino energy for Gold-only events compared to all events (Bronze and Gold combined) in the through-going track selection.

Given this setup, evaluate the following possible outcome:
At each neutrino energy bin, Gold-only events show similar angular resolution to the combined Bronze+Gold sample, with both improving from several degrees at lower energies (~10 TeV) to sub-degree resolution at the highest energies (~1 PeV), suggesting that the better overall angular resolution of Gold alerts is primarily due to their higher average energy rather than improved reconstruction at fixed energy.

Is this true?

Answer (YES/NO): NO